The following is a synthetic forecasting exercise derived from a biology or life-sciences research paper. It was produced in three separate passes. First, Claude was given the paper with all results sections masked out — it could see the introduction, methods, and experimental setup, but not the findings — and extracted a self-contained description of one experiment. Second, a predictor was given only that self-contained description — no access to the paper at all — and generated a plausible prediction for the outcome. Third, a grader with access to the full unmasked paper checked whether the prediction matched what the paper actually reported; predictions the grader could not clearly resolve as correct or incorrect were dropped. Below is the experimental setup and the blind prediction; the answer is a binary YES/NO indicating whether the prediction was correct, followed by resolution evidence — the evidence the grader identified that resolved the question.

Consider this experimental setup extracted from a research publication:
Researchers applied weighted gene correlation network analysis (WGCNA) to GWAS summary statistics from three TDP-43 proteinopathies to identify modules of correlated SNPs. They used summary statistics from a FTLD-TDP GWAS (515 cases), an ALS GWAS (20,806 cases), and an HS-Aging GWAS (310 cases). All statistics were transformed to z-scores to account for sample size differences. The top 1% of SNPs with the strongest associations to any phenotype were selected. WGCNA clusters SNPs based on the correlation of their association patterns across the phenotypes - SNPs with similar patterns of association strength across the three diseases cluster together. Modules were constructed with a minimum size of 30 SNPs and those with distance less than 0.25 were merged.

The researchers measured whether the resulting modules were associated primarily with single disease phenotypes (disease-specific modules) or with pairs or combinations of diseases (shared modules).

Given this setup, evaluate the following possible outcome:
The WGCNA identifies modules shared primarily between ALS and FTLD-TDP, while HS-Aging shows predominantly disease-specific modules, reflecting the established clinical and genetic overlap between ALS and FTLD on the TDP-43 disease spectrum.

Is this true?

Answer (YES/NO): NO